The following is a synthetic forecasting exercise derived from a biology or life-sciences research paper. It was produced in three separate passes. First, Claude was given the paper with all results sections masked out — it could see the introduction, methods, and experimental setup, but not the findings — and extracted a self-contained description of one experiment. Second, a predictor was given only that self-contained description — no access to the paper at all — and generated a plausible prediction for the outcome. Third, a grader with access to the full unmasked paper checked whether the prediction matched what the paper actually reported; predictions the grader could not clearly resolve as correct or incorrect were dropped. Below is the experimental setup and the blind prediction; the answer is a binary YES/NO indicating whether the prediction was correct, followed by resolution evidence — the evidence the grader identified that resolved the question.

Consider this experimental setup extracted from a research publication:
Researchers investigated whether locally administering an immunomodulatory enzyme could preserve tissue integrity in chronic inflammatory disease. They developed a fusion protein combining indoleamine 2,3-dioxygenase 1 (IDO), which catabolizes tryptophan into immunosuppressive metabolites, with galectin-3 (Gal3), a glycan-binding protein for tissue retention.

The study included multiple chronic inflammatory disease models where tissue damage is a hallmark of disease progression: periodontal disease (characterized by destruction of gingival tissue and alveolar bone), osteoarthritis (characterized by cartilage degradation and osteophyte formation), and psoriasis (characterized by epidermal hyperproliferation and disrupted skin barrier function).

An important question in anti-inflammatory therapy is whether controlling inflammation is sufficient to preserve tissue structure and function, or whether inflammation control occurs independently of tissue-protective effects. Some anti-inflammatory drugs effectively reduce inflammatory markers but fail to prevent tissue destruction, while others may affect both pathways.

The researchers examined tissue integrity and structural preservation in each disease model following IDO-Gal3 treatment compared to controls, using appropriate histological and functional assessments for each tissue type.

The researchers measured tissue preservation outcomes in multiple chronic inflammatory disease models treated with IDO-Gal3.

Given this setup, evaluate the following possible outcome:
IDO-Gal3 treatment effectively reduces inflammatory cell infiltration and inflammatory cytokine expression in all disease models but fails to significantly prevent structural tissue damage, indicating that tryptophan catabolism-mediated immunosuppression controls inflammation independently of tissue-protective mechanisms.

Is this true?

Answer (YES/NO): NO